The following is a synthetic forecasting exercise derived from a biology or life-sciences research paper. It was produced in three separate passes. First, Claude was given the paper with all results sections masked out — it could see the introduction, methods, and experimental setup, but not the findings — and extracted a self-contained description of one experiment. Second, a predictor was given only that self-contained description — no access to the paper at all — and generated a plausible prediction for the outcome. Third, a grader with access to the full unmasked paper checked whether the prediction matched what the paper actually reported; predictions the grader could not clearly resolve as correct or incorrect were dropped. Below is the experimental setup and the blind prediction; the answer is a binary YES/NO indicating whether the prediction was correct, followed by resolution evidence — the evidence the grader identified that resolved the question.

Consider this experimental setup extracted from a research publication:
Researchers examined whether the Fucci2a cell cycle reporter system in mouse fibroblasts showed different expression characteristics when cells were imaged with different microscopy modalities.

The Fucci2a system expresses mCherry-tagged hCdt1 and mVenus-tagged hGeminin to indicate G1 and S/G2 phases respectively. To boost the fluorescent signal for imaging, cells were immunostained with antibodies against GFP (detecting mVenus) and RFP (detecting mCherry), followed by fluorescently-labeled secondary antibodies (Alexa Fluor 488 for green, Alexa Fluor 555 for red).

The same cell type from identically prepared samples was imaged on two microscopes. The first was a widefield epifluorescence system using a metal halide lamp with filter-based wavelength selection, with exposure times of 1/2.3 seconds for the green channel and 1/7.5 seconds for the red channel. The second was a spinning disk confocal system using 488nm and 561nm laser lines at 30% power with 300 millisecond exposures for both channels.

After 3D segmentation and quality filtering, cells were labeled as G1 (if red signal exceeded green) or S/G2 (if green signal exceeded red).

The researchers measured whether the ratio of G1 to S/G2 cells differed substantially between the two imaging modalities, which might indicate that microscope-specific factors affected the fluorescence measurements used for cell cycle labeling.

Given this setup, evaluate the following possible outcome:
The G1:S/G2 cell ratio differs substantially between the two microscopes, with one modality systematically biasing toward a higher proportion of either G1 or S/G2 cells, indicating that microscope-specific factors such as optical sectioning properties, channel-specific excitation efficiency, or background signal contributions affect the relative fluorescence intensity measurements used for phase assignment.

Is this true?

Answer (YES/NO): NO